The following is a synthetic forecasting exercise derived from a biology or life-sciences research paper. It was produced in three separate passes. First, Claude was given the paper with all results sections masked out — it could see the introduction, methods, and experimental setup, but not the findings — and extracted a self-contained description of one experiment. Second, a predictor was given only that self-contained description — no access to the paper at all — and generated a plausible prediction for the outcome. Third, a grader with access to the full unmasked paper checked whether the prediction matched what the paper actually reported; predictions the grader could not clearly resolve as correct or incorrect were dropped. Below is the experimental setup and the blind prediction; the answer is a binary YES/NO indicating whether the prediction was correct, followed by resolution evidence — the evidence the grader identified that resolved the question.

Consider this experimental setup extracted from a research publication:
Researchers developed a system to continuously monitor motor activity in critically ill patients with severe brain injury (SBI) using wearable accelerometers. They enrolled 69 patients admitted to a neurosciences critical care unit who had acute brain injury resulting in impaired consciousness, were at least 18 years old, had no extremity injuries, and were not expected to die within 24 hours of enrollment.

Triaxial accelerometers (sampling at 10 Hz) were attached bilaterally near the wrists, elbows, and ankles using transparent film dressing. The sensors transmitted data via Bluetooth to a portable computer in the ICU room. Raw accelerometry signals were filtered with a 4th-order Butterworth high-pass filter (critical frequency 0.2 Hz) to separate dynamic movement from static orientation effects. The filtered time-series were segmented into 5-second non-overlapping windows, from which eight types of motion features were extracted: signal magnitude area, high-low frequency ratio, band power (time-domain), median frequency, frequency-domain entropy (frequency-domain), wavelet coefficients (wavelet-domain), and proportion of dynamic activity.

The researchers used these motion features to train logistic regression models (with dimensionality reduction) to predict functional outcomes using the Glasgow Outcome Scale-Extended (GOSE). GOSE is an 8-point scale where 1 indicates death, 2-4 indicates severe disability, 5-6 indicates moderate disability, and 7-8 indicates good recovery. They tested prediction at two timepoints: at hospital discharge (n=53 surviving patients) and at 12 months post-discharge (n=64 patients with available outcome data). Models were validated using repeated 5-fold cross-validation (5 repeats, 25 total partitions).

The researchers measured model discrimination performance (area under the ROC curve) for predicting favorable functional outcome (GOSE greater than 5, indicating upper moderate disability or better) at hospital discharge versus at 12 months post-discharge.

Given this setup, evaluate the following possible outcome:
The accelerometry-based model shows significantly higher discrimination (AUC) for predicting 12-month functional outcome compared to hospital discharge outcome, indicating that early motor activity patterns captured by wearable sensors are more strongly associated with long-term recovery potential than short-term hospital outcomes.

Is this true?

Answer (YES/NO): NO